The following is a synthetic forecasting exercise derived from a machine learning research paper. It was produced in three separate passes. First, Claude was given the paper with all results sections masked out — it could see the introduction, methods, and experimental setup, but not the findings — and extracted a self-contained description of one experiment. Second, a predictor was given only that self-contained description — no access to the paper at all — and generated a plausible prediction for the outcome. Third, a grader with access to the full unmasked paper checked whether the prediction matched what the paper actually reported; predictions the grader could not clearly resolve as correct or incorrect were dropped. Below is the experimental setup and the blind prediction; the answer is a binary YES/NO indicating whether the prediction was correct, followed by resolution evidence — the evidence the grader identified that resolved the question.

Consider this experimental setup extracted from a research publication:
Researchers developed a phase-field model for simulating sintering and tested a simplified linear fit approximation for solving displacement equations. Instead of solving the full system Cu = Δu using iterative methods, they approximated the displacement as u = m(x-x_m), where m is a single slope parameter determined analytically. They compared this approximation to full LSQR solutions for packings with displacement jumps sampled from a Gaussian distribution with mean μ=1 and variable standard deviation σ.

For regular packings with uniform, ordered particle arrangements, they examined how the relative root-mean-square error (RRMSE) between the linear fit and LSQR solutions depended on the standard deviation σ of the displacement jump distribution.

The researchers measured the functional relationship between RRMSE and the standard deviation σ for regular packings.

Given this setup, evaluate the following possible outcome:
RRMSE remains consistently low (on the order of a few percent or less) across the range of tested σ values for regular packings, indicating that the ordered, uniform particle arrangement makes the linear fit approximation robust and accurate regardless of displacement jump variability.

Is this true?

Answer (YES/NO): NO